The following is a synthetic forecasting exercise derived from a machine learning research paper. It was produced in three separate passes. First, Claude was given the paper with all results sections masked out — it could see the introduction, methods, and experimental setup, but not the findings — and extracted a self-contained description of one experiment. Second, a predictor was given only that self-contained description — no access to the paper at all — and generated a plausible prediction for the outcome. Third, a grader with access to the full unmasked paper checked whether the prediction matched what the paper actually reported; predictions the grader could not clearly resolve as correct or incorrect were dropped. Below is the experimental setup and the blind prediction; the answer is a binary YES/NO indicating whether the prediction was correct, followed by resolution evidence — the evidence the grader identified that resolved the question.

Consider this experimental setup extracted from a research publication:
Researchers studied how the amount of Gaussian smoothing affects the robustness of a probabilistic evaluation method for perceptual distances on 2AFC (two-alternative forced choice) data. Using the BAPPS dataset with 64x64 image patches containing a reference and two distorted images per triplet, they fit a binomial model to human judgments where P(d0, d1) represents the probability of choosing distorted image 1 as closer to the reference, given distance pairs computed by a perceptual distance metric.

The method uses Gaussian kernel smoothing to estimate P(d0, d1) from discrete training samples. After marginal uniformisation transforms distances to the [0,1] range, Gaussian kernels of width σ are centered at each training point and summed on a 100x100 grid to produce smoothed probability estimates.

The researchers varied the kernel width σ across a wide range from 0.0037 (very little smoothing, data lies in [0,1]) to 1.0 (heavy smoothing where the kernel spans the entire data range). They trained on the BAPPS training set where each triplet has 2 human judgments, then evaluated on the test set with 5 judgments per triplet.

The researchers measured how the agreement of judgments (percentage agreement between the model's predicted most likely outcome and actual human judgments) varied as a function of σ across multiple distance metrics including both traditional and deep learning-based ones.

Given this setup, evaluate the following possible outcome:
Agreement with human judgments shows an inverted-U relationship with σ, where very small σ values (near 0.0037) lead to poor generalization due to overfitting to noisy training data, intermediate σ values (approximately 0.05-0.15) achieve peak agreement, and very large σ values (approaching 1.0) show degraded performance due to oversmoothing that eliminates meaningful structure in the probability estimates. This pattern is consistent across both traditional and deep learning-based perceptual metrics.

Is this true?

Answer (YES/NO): NO